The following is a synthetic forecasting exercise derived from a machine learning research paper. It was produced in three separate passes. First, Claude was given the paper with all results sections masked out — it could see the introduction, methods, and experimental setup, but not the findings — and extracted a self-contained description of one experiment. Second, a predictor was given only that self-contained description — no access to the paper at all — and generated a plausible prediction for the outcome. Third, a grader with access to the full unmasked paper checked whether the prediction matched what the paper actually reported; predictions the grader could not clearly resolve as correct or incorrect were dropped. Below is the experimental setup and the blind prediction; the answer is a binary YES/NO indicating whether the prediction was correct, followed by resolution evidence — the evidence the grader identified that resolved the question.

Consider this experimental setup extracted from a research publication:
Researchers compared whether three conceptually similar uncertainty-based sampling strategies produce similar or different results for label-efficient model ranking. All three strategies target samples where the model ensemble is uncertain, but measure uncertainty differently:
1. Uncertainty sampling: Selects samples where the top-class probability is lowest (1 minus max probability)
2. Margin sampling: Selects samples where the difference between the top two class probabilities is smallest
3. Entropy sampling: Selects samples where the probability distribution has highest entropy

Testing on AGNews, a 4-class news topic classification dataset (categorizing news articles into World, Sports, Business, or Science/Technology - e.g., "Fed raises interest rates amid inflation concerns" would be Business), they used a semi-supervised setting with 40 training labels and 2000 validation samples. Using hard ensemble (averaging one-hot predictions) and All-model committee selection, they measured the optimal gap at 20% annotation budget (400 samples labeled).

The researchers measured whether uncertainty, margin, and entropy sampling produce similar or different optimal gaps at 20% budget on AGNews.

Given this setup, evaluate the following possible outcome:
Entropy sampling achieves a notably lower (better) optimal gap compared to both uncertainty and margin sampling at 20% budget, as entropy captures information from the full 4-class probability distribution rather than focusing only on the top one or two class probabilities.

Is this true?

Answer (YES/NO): NO